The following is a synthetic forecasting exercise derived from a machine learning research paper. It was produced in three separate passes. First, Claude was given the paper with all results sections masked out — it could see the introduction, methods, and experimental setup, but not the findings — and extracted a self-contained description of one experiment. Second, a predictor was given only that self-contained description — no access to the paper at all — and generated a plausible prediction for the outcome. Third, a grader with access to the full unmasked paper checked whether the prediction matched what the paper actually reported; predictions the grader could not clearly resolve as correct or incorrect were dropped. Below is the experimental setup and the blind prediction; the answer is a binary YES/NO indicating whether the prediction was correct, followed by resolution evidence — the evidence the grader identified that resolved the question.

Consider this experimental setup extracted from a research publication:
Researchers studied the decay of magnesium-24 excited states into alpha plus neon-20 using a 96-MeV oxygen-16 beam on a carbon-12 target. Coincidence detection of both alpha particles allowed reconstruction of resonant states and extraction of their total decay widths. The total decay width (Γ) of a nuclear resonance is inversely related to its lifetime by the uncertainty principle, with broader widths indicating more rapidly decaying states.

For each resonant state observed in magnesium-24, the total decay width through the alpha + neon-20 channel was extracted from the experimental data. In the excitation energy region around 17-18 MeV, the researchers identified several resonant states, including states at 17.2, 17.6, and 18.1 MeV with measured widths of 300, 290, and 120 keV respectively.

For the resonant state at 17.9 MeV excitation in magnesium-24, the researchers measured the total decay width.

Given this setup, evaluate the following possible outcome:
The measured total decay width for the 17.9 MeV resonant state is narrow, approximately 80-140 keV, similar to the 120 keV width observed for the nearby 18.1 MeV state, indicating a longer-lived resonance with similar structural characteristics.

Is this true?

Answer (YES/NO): YES